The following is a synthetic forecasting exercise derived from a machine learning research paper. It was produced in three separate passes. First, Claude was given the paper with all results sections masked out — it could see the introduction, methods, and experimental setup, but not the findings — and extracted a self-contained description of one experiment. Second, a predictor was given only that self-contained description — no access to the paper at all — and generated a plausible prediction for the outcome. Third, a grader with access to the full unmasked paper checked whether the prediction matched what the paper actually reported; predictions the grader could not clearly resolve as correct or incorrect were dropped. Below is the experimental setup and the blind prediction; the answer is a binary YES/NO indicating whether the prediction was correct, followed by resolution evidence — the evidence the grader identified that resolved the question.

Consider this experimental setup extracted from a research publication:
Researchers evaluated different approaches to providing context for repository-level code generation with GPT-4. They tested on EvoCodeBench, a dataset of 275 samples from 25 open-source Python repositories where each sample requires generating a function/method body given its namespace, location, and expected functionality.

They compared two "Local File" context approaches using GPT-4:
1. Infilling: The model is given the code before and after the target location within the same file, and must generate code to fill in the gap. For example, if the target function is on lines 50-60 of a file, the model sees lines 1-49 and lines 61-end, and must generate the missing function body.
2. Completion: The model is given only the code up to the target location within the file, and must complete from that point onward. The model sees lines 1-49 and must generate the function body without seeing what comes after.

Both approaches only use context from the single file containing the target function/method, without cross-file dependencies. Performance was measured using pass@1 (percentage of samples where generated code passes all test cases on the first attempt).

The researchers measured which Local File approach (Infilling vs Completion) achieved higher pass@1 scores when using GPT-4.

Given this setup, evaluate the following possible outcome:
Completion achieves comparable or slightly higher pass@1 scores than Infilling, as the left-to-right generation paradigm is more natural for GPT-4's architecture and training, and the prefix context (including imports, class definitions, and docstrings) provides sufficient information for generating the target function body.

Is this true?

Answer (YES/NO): NO